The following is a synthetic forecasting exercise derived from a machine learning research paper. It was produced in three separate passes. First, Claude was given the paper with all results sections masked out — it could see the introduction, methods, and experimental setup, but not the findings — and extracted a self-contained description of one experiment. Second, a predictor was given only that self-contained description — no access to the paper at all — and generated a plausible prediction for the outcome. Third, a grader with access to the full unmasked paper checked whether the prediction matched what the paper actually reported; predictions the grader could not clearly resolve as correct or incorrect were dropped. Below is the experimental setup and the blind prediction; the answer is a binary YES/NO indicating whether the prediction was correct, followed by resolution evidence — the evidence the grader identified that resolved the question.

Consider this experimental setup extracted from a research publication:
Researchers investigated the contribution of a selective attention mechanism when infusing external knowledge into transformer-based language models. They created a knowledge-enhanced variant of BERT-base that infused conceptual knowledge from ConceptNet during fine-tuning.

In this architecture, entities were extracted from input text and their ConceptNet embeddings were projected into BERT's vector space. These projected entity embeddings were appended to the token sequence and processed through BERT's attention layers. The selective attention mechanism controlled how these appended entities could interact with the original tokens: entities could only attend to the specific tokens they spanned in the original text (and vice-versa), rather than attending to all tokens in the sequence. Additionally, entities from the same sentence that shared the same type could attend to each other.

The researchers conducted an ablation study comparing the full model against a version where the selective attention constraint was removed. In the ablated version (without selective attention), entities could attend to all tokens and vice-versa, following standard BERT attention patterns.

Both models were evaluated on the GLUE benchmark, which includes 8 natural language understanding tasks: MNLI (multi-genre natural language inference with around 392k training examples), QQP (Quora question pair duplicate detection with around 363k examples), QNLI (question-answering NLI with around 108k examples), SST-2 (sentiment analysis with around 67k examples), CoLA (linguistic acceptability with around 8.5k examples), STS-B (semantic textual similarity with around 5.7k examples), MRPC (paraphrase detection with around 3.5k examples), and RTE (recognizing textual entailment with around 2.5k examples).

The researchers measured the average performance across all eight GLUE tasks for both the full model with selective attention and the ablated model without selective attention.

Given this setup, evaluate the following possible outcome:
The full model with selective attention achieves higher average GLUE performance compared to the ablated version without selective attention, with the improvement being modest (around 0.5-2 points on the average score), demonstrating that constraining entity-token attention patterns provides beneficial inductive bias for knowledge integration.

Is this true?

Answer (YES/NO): YES